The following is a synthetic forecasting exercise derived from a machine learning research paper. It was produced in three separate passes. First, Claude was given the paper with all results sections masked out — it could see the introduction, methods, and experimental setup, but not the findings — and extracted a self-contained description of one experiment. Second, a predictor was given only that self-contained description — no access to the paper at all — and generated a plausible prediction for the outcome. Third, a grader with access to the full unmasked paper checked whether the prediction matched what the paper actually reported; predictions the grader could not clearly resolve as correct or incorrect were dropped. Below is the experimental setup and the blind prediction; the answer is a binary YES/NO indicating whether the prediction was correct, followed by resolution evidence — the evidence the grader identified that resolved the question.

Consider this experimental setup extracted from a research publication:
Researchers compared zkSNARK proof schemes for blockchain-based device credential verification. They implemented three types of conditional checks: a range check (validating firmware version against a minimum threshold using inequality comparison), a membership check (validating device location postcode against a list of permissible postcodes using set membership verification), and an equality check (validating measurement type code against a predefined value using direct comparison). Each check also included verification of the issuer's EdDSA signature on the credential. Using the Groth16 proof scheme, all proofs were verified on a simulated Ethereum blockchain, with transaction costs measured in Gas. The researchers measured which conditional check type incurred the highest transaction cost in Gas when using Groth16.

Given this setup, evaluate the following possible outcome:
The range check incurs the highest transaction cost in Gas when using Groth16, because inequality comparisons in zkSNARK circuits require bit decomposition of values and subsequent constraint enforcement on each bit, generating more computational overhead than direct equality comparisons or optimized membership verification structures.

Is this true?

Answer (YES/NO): NO